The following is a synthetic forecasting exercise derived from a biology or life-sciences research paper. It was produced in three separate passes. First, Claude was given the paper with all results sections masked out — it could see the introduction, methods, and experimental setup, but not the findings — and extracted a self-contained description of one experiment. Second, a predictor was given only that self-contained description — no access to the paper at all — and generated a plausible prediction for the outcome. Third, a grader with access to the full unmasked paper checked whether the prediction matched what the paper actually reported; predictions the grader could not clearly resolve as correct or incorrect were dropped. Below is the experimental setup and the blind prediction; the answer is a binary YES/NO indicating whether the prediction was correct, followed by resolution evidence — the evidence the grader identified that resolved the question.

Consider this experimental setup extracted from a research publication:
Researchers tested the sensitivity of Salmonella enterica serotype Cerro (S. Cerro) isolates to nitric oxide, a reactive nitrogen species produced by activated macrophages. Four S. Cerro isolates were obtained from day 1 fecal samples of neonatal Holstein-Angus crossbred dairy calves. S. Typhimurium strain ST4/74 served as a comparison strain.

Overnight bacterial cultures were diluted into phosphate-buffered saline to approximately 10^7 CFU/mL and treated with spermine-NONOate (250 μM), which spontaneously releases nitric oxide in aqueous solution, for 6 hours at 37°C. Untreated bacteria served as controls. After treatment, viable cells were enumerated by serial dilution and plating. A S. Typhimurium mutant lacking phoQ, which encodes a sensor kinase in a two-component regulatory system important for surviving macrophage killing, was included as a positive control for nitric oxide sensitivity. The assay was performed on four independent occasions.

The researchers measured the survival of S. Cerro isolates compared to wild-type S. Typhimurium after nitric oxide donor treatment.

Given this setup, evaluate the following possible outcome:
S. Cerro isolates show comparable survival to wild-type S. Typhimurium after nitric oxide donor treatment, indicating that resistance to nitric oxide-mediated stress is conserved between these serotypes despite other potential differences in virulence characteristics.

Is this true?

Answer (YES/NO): YES